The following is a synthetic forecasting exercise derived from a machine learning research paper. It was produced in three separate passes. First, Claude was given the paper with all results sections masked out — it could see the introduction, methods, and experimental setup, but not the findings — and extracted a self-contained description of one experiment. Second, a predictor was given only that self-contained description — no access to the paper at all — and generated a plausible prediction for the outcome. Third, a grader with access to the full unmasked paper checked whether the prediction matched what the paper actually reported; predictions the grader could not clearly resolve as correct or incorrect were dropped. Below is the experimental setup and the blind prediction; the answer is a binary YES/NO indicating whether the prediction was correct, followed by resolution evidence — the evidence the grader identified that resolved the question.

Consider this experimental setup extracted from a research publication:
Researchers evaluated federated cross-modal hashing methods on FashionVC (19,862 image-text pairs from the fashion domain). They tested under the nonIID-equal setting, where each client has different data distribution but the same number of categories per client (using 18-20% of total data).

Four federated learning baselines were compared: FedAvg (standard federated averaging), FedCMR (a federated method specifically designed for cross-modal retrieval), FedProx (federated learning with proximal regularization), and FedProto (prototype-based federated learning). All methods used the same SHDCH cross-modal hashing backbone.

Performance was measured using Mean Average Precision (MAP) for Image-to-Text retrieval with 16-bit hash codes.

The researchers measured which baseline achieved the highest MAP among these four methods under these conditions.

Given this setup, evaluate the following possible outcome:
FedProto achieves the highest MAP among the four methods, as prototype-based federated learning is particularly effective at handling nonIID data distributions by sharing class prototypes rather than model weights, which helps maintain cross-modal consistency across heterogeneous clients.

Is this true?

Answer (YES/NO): NO